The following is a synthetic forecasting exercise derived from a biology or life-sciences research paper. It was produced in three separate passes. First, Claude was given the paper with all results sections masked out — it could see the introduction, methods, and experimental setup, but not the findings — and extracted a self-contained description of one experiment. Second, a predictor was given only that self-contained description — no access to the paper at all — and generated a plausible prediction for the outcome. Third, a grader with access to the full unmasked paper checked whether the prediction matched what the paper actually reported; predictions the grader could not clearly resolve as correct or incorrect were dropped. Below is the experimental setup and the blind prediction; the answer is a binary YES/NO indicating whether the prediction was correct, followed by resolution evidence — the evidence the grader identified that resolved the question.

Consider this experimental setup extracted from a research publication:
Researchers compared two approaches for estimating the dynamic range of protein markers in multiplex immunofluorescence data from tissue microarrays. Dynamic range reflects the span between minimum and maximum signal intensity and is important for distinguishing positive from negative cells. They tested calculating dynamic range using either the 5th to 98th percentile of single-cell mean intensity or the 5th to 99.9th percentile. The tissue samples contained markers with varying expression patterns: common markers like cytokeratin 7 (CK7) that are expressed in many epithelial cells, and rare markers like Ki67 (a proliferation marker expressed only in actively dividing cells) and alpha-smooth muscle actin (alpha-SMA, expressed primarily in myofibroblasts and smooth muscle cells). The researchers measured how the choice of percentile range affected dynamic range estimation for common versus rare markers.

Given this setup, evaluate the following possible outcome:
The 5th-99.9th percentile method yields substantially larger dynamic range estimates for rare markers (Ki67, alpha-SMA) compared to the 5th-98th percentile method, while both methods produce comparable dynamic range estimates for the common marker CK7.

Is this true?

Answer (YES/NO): YES